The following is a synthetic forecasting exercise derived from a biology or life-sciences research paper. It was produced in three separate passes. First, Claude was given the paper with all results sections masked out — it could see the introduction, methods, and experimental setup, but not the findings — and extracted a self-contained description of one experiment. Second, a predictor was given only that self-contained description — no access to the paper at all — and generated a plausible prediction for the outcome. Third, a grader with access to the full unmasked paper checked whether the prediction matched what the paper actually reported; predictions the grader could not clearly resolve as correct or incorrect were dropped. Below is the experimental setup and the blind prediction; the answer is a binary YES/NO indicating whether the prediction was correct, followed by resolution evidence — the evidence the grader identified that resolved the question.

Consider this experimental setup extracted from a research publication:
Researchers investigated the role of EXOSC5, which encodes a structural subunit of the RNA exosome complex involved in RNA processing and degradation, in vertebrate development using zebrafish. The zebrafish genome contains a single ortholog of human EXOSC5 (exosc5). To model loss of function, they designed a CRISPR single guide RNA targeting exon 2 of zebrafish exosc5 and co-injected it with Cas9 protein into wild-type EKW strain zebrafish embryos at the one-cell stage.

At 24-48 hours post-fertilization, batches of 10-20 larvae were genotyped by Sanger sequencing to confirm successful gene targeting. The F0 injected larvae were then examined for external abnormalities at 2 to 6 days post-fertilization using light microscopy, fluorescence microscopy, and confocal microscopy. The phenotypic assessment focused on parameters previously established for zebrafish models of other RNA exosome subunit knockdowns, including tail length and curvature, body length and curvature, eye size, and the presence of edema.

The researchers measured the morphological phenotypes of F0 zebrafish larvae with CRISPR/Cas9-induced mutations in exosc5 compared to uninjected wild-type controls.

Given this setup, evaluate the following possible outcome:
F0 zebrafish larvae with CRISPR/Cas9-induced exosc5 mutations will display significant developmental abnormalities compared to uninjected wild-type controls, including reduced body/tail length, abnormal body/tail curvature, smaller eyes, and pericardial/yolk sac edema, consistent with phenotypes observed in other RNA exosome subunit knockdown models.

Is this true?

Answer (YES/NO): YES